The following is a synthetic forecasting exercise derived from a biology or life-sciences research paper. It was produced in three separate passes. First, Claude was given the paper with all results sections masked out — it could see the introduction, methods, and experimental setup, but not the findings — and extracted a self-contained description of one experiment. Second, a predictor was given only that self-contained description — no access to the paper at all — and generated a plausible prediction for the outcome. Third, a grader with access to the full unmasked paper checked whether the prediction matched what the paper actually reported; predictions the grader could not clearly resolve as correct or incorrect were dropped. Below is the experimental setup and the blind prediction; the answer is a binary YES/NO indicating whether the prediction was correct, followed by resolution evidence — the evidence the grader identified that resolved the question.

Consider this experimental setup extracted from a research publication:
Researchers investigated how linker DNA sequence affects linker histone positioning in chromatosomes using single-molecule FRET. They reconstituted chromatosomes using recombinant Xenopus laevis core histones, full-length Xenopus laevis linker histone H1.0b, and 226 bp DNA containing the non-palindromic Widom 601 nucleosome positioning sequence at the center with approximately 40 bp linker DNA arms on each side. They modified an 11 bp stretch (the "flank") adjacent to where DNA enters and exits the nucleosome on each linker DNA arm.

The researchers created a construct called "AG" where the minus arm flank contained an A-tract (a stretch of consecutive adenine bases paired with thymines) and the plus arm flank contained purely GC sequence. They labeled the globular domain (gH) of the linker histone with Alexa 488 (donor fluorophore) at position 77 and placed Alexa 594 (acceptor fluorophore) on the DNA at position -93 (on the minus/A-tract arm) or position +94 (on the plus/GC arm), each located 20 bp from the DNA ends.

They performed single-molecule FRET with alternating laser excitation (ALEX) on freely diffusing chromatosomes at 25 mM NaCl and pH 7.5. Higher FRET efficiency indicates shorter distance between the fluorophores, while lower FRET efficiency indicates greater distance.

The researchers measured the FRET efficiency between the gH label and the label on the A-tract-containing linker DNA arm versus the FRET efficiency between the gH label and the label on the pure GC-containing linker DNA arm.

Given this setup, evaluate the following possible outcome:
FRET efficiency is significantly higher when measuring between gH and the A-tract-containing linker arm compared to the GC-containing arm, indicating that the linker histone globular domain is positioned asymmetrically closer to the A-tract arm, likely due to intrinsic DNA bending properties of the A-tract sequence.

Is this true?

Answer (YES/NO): NO